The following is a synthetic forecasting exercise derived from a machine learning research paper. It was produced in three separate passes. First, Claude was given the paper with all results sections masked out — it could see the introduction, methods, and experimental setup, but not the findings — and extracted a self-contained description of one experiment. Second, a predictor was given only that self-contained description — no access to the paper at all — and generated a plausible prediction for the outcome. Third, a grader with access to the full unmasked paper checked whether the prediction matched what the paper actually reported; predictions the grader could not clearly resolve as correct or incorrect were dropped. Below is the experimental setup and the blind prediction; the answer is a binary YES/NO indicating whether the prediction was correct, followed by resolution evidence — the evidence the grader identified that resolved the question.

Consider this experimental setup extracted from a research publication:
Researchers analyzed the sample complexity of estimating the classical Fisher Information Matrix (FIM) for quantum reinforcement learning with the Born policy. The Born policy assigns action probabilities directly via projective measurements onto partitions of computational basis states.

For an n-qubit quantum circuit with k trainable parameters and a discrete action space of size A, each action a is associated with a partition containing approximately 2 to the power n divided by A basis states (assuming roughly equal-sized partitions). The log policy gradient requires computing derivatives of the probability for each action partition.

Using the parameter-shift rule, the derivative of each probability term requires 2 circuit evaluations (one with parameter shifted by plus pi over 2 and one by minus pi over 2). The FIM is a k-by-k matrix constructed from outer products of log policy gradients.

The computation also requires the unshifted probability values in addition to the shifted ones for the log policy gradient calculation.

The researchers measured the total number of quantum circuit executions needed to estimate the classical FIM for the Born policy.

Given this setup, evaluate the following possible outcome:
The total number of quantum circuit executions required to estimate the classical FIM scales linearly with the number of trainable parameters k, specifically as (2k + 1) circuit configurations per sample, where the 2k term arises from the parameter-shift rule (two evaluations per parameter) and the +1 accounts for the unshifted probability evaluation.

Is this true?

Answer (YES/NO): NO